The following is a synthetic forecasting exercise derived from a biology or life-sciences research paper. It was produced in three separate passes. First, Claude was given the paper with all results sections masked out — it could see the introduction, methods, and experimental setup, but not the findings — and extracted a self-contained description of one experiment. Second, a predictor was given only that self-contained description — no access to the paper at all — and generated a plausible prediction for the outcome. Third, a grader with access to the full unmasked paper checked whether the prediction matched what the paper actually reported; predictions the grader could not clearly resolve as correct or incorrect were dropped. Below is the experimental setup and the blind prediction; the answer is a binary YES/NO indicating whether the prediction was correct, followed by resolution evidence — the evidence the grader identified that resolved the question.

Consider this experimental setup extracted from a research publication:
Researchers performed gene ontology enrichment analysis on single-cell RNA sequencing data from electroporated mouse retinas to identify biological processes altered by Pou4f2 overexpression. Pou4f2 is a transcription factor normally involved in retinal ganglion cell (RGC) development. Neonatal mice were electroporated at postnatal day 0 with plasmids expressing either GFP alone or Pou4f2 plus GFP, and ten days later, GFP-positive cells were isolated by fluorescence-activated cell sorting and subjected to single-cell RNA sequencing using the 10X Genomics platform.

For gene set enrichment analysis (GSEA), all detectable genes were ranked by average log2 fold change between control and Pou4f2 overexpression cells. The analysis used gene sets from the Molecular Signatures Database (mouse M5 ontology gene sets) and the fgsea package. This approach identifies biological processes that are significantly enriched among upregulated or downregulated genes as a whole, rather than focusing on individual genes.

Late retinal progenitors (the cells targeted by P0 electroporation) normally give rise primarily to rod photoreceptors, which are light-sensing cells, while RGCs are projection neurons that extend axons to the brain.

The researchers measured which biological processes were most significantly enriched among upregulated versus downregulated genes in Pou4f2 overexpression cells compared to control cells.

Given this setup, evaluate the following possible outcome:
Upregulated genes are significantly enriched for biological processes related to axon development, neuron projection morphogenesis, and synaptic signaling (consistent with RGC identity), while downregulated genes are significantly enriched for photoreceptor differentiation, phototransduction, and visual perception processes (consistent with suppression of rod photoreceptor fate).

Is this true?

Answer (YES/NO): YES